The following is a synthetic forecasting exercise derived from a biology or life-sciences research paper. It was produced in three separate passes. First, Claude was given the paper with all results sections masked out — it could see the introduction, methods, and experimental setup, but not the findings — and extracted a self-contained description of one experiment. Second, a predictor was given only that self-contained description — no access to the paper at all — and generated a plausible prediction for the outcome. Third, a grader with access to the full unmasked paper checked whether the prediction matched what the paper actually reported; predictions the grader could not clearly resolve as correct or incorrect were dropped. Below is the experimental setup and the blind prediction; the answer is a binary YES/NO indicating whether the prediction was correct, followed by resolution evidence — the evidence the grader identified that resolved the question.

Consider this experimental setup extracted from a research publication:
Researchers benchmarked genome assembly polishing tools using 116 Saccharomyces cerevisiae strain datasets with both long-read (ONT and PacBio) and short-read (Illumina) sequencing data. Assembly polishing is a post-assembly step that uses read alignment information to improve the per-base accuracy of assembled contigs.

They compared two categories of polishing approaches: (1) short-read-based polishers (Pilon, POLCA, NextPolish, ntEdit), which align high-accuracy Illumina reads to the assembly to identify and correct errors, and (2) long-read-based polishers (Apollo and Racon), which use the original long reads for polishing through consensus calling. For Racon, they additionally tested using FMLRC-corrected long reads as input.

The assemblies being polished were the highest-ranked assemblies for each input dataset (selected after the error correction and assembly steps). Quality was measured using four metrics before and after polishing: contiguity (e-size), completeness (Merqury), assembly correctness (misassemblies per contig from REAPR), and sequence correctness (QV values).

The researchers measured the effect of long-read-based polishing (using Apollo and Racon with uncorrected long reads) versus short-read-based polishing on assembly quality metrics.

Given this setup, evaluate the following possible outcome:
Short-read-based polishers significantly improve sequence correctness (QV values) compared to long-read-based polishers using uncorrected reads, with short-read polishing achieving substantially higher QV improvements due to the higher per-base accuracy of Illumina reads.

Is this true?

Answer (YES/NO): YES